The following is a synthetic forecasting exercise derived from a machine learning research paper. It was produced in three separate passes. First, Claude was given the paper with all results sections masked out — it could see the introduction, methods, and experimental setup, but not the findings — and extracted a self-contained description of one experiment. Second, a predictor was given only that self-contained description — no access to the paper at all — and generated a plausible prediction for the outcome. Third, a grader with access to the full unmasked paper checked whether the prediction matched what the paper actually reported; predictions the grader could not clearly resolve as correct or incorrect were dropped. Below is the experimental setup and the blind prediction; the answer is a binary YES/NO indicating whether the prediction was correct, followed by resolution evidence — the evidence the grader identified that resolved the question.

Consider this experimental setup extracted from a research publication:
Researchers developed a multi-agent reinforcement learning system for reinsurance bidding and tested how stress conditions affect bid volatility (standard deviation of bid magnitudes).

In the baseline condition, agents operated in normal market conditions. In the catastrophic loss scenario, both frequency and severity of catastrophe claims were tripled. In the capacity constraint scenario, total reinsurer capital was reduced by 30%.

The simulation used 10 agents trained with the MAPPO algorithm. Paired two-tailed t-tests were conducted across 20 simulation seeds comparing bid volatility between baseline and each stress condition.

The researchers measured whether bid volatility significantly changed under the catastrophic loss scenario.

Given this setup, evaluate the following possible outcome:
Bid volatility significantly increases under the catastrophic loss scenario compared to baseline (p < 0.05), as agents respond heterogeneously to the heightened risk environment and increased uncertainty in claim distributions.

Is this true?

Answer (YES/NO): YES